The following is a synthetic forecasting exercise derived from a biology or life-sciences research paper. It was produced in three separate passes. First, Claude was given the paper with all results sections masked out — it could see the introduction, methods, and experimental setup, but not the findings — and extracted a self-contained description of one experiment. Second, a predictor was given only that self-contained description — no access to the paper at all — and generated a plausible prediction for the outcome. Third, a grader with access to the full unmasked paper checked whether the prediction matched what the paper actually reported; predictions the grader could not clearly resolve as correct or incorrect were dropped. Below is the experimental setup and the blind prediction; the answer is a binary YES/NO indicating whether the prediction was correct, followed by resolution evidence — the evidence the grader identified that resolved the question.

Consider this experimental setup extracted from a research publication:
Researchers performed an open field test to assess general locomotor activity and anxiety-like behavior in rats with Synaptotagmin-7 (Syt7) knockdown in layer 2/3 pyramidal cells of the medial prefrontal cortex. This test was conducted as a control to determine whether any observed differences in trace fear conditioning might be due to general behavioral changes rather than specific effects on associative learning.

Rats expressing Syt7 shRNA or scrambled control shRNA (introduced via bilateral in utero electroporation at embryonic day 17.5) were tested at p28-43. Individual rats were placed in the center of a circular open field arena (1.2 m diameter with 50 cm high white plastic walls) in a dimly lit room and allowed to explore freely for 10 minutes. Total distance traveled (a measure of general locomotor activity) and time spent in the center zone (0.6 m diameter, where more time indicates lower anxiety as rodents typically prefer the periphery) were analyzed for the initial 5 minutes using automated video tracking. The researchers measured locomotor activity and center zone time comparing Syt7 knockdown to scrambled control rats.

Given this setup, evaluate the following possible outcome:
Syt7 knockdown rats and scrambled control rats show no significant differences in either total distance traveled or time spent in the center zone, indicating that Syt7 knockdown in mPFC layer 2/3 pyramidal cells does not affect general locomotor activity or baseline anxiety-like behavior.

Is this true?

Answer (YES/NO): YES